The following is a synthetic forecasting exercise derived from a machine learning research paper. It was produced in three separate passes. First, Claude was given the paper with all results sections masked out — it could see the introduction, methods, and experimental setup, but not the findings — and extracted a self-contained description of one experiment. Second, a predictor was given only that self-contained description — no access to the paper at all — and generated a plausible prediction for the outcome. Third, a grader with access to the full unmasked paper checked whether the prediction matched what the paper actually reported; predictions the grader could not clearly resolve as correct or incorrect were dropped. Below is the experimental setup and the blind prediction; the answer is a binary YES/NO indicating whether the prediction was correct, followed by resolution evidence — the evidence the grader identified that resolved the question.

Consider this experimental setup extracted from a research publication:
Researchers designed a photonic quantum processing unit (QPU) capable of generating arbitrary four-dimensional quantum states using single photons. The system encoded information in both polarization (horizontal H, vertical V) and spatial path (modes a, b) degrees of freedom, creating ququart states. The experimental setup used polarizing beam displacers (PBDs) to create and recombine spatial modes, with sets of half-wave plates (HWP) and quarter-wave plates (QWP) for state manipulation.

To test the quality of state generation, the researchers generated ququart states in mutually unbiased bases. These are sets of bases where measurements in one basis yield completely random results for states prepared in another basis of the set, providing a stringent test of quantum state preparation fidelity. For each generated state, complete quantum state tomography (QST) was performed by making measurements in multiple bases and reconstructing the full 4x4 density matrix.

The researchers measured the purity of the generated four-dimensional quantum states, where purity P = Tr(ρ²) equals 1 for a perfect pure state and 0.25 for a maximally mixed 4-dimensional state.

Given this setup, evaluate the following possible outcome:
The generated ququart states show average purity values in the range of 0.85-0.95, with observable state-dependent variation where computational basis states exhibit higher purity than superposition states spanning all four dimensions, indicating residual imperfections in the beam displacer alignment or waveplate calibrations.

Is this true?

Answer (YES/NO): NO